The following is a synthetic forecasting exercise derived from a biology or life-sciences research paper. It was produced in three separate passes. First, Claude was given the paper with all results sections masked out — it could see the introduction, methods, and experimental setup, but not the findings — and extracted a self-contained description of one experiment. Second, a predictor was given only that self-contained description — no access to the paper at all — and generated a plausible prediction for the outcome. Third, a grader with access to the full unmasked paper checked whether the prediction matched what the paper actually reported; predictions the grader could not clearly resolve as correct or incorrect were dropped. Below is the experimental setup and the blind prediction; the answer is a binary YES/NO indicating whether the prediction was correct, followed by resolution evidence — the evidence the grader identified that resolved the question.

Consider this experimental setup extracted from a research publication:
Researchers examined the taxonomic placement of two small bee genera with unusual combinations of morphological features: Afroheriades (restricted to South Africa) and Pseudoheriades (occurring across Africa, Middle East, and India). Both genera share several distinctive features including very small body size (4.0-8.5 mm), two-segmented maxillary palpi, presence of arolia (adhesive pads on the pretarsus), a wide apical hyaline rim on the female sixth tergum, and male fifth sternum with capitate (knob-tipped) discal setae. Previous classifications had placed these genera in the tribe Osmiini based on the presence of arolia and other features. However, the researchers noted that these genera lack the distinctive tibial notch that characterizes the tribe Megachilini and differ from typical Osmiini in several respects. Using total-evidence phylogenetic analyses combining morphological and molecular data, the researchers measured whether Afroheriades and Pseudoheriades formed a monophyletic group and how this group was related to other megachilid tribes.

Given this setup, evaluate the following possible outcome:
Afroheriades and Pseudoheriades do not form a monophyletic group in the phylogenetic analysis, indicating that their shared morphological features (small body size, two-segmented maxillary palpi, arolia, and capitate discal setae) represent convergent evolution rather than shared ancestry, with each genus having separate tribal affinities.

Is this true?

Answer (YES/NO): NO